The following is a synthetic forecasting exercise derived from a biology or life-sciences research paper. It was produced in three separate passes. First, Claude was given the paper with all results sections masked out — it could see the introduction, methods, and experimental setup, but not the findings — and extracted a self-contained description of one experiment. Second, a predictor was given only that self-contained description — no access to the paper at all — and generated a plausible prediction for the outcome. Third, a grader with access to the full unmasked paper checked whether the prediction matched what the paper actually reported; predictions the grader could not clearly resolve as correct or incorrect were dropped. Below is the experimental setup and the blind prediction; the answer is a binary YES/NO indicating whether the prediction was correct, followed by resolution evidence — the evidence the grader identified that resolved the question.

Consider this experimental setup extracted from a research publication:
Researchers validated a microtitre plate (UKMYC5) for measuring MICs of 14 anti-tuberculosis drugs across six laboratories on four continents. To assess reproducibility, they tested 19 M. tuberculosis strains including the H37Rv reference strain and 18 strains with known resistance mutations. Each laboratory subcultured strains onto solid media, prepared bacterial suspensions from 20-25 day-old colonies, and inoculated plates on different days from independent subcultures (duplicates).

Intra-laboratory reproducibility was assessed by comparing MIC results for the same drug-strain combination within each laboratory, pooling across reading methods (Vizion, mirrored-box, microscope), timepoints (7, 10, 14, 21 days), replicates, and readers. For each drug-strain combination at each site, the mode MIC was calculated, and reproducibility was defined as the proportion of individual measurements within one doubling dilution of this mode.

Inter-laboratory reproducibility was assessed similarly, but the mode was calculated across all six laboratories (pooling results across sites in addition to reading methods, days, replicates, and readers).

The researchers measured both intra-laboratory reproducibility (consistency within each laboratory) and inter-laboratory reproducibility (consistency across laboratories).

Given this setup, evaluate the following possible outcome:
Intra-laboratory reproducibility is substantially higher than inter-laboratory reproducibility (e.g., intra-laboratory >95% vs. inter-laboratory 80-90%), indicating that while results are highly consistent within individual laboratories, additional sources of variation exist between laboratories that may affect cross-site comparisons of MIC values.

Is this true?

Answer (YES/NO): NO